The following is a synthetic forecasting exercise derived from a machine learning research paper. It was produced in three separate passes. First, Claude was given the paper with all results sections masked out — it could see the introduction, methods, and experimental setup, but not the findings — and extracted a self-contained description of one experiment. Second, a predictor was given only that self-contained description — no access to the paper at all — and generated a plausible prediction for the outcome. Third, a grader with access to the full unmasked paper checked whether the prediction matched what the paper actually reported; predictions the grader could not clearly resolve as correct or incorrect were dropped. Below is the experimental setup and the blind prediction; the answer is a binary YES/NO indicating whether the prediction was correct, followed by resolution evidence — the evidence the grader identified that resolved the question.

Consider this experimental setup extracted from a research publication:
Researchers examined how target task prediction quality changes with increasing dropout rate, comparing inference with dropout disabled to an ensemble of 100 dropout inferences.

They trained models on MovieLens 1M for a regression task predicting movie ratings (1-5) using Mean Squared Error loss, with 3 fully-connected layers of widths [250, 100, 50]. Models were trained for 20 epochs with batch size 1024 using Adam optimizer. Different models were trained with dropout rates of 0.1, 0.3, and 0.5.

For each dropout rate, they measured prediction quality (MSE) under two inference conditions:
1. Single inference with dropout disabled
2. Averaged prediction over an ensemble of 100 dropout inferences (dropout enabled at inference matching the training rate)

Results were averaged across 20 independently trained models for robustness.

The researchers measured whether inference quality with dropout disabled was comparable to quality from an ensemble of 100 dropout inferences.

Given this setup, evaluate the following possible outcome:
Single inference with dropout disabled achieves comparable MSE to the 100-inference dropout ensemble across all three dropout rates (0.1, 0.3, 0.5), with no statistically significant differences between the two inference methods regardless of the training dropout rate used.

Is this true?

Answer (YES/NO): YES